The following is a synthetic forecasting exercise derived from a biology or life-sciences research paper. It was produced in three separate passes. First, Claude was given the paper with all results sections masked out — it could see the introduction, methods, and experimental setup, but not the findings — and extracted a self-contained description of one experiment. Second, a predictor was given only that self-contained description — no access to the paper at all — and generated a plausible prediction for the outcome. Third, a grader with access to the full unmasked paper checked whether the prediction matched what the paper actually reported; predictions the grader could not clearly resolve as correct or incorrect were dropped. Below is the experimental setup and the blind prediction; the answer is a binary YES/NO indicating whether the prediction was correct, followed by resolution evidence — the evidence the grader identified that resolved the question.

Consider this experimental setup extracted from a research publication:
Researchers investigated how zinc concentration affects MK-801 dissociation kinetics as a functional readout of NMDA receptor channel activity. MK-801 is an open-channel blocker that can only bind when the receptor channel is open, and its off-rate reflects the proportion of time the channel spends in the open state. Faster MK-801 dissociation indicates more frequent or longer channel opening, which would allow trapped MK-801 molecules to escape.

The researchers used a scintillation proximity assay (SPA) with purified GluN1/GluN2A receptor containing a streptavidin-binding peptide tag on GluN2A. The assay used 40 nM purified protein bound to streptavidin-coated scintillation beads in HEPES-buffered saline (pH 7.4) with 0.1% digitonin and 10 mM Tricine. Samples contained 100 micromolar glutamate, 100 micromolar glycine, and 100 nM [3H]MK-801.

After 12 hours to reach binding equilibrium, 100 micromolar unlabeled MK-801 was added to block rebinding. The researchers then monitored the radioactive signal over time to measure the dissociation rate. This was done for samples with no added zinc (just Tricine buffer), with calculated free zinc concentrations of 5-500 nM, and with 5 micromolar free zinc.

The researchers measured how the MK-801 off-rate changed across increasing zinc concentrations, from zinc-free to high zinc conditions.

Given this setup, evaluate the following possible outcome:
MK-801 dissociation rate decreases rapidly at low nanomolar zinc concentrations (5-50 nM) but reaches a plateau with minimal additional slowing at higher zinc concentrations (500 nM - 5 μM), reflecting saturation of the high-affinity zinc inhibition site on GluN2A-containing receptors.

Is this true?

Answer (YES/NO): YES